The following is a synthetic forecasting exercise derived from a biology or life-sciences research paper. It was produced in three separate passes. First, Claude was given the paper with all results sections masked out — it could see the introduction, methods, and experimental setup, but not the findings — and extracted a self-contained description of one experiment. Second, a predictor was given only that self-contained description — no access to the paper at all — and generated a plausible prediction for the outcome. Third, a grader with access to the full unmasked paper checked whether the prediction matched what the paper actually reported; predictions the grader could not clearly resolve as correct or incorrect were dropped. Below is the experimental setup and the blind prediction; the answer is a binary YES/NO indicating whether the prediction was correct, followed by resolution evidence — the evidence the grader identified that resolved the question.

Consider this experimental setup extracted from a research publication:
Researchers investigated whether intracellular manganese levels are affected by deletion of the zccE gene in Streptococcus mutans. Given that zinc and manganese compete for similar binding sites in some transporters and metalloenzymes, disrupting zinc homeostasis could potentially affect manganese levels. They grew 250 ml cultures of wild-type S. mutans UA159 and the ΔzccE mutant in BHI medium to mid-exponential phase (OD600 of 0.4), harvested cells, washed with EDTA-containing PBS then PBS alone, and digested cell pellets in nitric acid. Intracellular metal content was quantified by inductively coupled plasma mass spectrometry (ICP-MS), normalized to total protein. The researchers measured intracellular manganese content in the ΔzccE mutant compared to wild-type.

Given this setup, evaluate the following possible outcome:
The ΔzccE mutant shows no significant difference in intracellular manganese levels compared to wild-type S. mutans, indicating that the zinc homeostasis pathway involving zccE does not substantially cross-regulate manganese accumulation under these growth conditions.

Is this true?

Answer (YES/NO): NO